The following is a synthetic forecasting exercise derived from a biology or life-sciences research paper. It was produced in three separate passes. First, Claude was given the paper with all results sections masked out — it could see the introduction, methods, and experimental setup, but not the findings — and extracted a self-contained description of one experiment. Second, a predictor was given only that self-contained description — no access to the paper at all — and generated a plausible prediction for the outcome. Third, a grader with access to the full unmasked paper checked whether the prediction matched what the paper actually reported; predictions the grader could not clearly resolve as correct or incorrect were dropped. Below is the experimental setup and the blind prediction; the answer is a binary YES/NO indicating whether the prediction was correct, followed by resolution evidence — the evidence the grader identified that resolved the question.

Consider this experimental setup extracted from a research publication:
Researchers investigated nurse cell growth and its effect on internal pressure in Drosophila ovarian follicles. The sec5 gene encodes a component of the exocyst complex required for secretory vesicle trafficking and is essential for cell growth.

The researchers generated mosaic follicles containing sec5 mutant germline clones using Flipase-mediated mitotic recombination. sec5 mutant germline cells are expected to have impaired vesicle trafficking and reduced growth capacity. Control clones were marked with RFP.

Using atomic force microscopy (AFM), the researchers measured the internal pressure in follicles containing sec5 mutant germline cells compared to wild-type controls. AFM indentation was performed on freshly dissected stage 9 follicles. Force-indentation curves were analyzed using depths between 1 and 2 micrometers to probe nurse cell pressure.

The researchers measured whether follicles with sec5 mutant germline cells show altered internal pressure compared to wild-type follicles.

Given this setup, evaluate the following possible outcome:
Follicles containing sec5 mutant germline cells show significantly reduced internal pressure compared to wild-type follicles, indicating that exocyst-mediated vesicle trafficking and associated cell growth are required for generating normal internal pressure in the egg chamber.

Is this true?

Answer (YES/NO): NO